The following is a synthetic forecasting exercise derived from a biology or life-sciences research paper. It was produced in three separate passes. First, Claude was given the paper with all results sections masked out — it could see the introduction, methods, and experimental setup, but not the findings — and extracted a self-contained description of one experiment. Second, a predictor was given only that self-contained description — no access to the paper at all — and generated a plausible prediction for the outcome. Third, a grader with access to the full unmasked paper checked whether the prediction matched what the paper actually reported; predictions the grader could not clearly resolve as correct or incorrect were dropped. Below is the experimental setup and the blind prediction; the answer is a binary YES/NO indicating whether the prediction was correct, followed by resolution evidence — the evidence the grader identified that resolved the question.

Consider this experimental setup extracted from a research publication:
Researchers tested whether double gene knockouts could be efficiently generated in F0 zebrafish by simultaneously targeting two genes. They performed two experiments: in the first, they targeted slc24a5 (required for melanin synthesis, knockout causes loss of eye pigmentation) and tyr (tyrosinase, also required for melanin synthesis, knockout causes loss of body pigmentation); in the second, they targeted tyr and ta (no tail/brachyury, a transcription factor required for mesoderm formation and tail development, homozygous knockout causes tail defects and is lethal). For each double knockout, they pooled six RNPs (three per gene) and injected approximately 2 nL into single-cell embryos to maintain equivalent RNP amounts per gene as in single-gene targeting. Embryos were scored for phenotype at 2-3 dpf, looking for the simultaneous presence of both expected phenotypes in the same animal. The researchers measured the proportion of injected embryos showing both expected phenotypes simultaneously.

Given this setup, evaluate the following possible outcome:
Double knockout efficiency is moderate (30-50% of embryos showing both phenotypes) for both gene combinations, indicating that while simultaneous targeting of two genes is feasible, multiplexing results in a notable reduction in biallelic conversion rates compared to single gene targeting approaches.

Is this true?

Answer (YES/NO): NO